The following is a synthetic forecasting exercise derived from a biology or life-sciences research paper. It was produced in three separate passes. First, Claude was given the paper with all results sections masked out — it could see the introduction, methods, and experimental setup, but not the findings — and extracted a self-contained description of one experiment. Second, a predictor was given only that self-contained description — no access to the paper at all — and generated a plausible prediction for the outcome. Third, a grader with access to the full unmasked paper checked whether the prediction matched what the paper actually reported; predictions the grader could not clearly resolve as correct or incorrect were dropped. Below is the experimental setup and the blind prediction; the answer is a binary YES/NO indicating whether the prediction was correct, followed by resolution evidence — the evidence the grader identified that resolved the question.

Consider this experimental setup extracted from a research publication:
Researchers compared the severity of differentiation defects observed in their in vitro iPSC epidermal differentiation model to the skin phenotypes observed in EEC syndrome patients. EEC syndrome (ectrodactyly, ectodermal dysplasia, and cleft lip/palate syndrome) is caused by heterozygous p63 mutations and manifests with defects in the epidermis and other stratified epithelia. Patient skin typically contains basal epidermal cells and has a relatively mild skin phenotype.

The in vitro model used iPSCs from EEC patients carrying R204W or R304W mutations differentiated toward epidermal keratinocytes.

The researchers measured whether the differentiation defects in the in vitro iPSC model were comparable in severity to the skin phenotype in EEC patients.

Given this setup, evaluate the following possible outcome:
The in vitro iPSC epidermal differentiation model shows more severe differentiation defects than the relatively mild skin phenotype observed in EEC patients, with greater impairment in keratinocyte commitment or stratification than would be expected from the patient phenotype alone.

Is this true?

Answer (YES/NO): YES